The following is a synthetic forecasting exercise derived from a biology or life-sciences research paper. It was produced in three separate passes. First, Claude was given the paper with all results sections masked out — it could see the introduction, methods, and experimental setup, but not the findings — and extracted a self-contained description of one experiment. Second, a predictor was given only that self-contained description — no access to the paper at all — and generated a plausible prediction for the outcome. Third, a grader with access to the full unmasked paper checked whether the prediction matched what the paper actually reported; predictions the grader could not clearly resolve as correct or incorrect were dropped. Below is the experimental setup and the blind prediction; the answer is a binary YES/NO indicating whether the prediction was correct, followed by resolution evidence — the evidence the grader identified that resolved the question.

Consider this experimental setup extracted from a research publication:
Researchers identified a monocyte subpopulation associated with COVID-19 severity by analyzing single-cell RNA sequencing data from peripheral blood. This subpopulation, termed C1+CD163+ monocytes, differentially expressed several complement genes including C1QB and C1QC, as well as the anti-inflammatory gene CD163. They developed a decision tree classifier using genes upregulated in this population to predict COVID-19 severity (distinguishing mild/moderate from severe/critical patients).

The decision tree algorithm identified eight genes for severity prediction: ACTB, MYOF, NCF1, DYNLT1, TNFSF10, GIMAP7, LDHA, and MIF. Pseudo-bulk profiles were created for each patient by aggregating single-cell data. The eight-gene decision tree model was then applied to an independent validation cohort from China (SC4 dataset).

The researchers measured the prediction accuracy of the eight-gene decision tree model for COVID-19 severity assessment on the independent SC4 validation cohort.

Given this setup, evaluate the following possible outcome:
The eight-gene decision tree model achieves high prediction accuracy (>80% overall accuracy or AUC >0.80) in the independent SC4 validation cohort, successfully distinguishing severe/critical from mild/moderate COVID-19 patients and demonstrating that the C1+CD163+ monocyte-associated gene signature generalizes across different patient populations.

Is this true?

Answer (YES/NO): NO